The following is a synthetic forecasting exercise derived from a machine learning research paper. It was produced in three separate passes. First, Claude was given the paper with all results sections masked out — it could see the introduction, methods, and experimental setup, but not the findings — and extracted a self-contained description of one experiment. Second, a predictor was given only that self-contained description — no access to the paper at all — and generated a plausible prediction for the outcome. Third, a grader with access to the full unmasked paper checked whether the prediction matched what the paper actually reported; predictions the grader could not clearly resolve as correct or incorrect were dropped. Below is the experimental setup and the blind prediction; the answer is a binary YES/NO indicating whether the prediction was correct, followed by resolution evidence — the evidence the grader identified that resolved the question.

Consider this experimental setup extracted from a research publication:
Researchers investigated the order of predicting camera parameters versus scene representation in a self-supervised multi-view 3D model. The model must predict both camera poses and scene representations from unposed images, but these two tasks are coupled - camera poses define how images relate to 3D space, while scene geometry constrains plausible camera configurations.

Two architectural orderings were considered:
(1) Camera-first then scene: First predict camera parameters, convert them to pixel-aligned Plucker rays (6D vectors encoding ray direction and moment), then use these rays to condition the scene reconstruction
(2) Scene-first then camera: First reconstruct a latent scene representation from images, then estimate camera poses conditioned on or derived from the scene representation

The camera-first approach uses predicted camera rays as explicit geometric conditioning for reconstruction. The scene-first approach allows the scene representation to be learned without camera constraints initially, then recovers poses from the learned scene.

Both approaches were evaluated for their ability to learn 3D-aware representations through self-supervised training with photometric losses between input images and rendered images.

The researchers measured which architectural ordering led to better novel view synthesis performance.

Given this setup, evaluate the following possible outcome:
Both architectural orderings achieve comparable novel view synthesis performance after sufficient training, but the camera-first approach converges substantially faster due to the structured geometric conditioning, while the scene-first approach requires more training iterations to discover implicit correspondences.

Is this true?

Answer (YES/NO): NO